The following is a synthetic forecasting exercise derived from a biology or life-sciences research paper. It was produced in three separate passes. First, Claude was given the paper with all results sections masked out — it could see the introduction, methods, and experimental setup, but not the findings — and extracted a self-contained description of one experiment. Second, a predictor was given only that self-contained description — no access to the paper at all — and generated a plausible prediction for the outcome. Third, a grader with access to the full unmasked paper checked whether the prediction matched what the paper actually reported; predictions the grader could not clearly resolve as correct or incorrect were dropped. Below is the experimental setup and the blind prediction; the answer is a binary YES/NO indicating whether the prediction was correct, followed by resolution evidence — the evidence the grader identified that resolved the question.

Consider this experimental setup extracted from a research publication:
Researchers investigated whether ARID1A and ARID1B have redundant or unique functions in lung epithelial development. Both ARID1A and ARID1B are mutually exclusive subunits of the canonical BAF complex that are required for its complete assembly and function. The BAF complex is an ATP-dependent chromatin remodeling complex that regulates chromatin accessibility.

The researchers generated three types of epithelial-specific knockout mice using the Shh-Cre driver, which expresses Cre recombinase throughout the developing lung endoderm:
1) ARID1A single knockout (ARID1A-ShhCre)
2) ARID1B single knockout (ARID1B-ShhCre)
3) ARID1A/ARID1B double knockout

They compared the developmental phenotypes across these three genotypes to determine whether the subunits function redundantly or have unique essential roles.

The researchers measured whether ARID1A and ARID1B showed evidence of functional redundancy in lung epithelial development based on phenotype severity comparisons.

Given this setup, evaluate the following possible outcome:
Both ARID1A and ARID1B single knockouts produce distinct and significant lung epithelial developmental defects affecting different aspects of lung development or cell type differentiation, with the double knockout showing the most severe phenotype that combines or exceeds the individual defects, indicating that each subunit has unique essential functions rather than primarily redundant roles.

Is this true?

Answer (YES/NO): NO